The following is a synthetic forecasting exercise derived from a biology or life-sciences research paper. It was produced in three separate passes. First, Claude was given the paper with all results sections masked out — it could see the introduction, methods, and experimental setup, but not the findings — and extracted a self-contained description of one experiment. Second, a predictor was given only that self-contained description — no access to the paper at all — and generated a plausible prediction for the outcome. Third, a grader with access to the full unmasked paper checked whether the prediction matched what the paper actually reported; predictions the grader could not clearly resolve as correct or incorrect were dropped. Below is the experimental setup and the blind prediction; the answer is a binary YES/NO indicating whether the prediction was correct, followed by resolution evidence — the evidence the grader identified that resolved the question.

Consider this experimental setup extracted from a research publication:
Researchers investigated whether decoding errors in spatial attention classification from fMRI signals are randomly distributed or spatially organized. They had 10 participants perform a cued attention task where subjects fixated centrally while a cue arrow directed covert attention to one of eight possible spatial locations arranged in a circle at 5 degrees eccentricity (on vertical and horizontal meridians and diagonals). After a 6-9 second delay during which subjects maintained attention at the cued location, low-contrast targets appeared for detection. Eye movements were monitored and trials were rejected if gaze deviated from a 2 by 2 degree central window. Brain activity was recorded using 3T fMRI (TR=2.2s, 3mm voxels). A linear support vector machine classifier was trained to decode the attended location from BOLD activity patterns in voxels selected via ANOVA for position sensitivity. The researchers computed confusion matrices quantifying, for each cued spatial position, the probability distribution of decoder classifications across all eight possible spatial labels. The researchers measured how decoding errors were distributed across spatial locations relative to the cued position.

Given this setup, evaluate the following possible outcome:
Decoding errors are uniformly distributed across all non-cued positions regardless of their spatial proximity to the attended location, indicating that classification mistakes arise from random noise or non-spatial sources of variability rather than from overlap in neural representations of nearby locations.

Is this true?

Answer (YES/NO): NO